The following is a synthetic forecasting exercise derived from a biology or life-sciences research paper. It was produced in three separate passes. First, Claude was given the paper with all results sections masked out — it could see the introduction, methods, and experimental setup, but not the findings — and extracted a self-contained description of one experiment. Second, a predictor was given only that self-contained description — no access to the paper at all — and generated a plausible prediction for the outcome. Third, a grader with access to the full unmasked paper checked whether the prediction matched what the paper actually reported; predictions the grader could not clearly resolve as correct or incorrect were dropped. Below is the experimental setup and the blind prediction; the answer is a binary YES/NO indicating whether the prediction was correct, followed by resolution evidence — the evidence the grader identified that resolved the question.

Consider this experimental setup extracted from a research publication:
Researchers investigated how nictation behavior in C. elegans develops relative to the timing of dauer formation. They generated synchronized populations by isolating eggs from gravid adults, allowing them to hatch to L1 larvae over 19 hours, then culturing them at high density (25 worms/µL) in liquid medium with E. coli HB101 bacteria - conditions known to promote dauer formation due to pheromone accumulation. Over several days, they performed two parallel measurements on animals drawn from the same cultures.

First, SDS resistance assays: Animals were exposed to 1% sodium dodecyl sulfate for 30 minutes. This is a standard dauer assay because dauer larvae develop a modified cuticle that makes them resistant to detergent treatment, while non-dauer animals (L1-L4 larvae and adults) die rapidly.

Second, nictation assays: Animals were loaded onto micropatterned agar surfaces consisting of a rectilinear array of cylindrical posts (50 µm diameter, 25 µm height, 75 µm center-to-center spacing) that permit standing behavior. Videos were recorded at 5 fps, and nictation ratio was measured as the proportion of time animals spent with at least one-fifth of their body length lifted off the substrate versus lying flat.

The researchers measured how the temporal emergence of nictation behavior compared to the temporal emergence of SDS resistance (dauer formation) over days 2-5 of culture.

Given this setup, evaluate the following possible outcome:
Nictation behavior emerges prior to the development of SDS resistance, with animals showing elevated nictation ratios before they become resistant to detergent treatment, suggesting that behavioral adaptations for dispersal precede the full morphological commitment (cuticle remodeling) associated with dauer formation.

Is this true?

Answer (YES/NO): NO